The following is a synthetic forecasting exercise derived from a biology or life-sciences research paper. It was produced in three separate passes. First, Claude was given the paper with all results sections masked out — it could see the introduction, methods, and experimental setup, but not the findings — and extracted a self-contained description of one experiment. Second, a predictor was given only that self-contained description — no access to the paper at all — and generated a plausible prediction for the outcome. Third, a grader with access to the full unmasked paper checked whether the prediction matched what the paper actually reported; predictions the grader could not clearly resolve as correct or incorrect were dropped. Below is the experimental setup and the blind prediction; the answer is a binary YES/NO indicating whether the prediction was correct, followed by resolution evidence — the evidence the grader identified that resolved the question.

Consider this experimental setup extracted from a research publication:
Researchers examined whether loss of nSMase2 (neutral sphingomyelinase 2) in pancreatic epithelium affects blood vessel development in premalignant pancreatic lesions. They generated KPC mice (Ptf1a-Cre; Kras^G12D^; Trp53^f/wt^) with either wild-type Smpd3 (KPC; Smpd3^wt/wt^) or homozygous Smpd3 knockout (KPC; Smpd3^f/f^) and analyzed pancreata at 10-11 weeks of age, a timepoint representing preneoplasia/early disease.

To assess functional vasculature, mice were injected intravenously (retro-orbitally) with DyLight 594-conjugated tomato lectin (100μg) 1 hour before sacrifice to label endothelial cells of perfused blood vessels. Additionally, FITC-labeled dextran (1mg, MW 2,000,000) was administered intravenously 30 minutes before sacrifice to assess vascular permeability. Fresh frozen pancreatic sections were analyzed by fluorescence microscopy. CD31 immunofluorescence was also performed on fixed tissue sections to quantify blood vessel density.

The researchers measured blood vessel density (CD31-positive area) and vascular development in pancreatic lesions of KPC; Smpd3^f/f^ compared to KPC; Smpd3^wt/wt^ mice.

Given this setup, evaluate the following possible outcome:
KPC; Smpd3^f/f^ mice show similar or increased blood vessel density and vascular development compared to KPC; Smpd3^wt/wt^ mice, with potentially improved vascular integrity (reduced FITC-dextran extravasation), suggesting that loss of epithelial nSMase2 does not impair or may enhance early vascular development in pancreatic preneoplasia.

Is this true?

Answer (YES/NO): NO